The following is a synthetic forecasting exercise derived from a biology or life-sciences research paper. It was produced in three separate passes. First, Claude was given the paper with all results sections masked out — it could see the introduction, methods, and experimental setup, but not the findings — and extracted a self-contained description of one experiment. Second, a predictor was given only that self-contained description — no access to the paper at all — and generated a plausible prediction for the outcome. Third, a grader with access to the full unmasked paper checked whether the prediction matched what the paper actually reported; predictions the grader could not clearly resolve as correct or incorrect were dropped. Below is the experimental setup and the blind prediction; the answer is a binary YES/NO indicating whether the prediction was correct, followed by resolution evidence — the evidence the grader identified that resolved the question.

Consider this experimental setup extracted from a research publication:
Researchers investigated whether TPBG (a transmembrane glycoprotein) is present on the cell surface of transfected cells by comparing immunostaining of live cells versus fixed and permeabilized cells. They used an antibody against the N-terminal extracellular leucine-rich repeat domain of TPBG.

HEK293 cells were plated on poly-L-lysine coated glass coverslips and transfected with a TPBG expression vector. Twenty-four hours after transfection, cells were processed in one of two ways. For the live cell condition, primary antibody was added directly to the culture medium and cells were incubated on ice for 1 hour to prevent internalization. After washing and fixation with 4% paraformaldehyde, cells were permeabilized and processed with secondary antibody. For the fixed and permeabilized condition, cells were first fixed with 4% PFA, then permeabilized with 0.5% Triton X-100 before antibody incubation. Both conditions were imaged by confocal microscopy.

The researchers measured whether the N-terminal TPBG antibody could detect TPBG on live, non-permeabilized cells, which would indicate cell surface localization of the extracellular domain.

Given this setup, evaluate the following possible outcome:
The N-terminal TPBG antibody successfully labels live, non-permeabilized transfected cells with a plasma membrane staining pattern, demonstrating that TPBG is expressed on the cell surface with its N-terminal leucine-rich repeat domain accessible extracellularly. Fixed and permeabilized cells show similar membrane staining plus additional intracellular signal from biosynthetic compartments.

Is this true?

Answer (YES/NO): YES